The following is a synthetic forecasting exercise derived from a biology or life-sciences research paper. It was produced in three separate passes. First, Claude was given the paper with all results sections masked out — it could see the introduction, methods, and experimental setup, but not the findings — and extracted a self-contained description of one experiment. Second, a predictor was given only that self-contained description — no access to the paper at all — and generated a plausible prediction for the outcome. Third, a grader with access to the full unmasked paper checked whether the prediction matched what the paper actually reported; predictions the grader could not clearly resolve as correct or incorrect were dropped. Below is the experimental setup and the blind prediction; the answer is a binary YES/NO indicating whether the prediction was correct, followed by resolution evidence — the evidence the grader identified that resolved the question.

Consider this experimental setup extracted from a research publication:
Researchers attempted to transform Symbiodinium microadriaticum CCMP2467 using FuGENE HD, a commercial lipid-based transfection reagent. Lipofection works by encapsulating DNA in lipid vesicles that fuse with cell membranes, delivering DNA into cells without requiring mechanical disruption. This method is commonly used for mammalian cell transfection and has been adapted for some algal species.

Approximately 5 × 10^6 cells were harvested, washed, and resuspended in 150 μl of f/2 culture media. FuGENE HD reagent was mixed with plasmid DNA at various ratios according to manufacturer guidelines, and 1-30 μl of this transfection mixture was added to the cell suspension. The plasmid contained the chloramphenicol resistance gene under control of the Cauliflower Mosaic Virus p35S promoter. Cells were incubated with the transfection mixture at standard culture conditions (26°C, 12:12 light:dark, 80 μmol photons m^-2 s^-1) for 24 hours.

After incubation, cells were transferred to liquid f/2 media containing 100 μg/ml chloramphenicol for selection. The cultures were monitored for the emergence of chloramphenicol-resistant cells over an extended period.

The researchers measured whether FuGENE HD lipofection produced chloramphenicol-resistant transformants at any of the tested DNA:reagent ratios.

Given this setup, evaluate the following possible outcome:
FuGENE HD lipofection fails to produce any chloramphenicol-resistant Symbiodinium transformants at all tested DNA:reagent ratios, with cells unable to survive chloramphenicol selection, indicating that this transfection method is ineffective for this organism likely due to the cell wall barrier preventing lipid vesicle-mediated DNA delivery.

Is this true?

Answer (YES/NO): YES